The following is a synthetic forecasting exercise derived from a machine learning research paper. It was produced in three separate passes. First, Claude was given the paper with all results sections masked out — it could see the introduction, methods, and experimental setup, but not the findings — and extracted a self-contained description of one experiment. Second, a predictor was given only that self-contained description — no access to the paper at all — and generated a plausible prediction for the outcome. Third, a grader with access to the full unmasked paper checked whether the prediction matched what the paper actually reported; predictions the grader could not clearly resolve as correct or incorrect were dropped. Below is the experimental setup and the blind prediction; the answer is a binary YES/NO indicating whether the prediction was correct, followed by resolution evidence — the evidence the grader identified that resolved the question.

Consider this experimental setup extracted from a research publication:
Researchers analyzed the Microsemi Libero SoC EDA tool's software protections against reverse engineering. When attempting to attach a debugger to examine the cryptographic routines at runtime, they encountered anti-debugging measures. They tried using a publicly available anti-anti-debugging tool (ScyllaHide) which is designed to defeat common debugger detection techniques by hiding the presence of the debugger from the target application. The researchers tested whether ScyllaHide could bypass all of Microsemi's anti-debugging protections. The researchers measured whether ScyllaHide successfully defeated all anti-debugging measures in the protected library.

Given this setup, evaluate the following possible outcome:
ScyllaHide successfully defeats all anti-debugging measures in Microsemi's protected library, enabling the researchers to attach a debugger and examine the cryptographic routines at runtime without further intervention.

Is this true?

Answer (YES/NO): NO